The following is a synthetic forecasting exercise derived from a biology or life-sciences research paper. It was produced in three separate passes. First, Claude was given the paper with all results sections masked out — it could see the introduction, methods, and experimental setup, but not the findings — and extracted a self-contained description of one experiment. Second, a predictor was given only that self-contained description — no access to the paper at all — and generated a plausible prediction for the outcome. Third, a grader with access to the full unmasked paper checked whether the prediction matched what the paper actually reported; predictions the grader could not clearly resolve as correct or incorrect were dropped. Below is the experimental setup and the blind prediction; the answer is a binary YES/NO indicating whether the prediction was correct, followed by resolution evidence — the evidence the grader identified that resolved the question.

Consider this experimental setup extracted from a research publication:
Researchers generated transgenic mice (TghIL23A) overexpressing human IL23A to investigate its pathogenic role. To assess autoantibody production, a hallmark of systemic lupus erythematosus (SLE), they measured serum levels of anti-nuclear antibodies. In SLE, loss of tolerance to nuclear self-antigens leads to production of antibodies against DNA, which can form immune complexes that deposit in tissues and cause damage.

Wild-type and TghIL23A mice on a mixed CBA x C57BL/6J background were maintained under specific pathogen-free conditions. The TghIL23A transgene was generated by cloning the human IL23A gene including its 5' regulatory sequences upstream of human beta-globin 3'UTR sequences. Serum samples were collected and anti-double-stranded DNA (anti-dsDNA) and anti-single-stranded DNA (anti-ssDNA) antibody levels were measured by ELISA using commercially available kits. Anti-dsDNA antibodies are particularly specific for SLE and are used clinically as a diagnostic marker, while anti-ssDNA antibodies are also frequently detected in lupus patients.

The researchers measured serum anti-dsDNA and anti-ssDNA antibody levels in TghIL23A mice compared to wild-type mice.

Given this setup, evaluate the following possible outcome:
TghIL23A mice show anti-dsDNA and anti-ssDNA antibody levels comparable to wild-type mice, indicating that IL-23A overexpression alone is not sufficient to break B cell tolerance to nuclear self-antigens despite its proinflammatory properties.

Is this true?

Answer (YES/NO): NO